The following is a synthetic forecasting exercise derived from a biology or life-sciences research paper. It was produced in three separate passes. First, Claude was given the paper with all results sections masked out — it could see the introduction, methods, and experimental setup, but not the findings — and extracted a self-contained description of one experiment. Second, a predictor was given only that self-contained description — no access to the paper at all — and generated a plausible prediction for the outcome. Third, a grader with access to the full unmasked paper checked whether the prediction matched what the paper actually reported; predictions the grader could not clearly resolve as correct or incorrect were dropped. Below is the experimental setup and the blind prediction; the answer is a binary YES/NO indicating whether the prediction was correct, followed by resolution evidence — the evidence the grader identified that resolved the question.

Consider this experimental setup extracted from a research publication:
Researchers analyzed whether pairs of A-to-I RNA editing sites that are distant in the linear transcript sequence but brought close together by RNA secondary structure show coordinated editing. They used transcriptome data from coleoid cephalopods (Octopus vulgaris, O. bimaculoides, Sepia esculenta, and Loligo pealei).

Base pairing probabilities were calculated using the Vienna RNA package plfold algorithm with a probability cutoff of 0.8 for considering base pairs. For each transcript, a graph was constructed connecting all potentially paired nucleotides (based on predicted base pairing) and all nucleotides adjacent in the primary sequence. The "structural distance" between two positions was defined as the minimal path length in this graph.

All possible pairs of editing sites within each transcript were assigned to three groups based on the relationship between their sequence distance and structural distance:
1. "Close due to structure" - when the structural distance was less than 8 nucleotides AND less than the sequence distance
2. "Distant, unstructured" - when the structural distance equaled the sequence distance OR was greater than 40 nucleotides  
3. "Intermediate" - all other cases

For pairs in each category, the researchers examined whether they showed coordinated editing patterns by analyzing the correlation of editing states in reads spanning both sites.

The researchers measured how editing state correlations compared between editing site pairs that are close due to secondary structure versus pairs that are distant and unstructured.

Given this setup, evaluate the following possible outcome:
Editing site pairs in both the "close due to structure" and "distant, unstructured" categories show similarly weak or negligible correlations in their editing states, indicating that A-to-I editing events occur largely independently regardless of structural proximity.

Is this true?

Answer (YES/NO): NO